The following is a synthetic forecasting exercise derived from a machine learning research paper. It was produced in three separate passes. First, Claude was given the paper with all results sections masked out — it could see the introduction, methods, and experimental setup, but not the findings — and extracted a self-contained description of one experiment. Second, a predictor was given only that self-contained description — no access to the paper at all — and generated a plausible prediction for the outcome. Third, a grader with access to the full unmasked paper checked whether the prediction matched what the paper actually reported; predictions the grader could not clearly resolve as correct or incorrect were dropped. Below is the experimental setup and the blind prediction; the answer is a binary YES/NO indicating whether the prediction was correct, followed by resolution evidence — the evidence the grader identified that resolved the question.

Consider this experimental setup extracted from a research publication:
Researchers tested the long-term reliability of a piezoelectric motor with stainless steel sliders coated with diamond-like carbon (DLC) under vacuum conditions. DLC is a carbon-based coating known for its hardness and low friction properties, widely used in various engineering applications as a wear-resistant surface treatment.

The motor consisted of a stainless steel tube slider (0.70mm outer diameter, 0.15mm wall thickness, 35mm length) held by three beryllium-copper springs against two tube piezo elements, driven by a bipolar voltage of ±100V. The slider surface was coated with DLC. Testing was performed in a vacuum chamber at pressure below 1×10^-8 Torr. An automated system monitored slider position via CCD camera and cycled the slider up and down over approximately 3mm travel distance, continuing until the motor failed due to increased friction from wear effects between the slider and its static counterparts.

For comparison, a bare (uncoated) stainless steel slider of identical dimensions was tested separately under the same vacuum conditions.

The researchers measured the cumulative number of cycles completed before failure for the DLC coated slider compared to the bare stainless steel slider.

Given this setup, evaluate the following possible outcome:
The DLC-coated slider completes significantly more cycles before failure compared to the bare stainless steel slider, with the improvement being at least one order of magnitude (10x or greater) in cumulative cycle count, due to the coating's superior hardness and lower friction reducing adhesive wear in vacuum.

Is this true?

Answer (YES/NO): YES